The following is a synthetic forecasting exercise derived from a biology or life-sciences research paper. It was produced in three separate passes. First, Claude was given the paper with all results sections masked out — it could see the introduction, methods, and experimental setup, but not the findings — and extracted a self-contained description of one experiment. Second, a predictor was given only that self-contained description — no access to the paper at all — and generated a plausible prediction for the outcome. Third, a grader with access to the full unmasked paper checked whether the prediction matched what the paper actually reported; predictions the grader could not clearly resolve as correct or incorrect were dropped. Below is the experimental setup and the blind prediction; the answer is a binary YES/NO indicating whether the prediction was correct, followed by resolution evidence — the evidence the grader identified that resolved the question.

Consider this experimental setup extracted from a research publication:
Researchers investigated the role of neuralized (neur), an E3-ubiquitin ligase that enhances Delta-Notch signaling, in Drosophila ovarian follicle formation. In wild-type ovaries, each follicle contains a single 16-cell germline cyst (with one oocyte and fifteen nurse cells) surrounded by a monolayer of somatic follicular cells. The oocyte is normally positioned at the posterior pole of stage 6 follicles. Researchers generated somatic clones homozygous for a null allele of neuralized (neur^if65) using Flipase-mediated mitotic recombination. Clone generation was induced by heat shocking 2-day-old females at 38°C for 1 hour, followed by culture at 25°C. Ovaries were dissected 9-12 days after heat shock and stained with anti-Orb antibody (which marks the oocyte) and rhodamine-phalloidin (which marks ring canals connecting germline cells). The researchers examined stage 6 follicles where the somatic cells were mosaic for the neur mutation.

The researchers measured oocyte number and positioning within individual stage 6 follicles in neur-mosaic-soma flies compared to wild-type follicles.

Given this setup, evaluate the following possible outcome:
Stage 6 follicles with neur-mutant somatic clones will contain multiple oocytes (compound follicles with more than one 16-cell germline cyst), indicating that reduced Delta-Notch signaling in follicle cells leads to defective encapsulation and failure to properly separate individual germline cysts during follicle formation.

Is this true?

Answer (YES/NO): YES